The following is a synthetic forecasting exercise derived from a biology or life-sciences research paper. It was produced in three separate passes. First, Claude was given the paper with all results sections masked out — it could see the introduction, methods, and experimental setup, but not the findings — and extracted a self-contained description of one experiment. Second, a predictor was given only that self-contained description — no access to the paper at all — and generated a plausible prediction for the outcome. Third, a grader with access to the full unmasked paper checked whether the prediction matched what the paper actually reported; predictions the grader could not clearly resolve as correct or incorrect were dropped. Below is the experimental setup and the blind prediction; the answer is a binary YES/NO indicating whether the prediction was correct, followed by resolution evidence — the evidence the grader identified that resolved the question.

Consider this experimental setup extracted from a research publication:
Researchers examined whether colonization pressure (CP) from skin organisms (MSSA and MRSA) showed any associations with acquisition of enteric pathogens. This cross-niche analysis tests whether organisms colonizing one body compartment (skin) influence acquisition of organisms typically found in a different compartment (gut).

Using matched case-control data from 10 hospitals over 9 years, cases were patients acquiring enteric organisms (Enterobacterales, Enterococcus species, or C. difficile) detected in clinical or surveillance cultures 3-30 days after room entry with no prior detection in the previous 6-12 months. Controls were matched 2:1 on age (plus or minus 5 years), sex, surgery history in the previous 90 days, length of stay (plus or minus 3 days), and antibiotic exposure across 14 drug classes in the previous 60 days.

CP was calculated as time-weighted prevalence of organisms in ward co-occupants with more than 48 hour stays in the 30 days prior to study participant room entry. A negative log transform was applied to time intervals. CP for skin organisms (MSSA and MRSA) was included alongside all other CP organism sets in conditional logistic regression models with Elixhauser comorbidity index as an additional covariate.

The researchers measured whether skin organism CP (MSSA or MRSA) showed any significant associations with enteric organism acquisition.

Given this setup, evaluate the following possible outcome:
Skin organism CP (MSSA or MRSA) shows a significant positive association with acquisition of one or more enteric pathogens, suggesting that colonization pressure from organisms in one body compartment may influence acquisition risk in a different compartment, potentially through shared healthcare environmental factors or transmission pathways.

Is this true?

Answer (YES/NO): NO